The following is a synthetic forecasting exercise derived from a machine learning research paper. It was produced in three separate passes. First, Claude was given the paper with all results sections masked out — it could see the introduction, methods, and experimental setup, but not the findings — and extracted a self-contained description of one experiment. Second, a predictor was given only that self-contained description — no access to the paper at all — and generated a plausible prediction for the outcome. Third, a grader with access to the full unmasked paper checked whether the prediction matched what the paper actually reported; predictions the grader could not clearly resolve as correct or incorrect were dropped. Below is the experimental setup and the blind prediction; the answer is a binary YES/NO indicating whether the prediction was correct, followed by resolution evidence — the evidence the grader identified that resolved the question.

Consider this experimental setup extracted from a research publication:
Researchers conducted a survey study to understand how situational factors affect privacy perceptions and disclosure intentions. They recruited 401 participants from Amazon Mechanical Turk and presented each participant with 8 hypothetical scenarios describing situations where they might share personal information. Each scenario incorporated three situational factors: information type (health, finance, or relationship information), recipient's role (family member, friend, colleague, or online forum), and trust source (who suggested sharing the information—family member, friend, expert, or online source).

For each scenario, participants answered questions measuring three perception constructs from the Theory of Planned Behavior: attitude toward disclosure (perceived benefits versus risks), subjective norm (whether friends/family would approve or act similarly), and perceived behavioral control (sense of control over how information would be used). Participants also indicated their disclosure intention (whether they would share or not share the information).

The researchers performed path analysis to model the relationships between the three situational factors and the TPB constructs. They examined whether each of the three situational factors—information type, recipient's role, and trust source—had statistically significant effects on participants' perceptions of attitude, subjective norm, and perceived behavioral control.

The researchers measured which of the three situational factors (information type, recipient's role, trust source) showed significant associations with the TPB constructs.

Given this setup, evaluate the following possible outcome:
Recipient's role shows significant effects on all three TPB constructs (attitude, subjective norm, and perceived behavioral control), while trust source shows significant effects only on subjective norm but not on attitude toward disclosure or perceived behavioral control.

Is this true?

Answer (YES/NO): NO